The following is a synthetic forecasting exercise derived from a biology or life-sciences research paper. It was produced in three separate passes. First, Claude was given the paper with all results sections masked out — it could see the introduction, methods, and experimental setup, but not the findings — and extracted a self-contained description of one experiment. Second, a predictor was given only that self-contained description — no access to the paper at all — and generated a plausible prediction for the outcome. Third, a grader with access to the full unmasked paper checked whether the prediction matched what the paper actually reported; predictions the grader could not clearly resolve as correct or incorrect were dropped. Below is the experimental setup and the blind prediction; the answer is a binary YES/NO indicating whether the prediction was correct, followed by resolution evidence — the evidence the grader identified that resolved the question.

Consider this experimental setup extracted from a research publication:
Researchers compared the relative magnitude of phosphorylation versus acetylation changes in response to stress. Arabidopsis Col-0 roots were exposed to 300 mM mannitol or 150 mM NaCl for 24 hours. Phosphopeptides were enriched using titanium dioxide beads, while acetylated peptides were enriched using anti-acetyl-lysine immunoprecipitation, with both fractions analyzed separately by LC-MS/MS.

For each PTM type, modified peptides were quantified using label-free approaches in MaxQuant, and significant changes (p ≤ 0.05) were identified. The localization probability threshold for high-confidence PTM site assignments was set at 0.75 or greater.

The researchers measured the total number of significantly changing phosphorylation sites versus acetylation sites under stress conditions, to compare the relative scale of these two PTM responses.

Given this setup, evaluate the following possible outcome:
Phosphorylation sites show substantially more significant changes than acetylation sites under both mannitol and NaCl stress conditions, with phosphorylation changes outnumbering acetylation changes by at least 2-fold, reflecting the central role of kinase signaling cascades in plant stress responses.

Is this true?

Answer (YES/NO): NO